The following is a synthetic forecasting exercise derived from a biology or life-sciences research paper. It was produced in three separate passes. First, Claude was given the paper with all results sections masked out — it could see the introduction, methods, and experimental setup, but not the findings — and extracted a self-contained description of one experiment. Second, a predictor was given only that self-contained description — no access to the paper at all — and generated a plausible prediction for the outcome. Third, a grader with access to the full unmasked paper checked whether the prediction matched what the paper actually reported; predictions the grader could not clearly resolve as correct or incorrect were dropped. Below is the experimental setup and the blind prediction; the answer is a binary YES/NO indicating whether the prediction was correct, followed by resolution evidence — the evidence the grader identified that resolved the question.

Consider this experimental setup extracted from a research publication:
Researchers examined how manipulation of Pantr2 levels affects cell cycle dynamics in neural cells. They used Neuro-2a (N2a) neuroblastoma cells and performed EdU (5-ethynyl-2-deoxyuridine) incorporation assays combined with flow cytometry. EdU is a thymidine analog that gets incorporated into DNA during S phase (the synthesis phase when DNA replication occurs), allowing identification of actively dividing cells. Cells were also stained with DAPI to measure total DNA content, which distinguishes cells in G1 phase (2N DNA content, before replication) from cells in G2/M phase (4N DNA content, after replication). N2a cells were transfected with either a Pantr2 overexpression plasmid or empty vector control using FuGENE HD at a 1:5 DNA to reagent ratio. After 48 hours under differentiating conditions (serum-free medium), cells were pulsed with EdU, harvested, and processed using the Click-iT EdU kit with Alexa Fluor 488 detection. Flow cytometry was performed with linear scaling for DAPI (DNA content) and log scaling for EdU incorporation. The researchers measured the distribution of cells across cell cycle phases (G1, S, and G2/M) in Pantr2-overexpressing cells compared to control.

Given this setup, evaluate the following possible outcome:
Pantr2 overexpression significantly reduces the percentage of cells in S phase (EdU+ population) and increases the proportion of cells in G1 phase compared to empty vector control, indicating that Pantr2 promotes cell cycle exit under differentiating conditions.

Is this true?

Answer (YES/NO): NO